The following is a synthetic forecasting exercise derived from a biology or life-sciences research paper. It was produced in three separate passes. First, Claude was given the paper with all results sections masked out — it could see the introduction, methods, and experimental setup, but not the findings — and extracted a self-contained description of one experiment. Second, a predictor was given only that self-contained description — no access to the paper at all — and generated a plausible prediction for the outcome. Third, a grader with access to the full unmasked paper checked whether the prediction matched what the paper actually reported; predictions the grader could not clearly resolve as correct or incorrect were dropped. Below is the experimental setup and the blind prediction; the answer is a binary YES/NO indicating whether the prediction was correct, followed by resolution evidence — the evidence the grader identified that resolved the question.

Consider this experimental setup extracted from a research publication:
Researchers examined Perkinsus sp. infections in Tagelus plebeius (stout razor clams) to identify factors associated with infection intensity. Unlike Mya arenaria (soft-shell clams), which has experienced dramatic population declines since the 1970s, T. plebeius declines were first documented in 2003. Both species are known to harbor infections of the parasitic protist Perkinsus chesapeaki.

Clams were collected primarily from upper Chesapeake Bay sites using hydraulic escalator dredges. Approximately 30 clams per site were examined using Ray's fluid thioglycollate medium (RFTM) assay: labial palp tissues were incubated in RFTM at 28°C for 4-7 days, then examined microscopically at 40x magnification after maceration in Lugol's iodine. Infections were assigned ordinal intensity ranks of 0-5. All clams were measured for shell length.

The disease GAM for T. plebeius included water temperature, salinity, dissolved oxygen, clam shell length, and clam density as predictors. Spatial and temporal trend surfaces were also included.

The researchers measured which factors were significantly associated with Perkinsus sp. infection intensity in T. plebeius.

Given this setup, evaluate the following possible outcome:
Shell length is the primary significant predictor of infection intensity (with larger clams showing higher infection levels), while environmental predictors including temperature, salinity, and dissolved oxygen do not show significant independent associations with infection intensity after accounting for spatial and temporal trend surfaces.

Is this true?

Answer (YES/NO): NO